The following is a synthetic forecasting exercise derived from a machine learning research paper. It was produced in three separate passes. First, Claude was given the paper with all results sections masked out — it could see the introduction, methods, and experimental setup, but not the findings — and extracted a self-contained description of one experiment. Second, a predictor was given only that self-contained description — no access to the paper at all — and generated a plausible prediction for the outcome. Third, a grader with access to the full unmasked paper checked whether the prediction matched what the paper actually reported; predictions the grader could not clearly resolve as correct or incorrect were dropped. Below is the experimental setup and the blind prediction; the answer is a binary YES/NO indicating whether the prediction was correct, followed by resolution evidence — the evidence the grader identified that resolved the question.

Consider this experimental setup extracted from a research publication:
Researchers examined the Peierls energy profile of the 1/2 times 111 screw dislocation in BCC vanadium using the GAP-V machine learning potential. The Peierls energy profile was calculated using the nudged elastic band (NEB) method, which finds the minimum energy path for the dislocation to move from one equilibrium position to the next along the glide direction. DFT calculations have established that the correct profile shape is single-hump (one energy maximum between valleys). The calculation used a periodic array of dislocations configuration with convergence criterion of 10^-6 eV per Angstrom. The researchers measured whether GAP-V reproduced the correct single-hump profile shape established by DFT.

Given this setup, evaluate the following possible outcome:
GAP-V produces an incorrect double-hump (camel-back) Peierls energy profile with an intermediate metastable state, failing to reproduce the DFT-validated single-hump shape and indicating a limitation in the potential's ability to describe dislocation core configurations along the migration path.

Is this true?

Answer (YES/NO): NO